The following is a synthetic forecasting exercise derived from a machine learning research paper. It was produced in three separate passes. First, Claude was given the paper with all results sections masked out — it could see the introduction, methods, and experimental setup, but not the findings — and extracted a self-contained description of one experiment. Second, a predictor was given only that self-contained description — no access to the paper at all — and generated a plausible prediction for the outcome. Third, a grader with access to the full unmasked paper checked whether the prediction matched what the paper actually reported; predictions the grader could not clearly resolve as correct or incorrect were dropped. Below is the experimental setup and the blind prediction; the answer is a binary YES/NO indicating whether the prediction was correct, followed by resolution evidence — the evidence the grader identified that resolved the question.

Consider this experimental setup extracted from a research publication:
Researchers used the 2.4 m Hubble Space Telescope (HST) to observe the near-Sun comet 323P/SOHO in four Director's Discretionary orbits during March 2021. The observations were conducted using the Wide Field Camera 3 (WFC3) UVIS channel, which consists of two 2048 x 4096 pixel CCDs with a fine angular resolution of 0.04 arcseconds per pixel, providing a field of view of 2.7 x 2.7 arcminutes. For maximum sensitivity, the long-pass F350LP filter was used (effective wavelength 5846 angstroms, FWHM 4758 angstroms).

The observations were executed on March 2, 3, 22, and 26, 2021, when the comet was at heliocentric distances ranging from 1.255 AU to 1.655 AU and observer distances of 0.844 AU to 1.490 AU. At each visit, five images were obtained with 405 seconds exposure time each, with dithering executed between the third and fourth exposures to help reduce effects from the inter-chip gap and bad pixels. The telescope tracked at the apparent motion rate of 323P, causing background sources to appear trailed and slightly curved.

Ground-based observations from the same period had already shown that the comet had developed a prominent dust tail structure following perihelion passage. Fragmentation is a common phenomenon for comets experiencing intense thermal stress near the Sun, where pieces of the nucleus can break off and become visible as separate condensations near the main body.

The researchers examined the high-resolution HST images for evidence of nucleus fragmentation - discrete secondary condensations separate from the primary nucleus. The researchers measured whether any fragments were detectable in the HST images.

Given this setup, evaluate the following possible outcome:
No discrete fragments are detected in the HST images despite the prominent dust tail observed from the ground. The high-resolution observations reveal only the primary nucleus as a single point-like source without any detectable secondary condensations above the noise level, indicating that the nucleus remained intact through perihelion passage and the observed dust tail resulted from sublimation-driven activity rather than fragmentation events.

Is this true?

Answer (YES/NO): NO